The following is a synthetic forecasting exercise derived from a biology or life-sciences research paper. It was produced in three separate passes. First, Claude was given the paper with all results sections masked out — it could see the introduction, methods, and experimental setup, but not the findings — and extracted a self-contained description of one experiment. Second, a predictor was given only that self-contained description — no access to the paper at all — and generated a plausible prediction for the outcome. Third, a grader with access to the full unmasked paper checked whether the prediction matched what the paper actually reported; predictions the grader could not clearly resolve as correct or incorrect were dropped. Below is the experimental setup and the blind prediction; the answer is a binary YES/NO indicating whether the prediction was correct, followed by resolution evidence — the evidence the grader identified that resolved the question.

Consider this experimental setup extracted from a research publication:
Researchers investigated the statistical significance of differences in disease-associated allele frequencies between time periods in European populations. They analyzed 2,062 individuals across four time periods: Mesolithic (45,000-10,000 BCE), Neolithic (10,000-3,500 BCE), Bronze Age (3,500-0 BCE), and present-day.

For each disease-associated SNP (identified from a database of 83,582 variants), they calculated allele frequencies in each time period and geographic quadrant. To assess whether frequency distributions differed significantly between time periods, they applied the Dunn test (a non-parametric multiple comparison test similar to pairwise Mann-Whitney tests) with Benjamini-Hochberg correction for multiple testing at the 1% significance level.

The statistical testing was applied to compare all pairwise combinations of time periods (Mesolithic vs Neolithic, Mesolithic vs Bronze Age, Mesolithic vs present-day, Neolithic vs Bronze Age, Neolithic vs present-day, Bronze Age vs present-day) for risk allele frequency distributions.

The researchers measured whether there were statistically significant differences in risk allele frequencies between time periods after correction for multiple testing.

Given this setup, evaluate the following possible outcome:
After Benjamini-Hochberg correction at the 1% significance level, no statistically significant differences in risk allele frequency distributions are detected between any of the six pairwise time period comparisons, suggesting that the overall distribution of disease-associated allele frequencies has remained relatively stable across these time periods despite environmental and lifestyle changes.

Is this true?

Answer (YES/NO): NO